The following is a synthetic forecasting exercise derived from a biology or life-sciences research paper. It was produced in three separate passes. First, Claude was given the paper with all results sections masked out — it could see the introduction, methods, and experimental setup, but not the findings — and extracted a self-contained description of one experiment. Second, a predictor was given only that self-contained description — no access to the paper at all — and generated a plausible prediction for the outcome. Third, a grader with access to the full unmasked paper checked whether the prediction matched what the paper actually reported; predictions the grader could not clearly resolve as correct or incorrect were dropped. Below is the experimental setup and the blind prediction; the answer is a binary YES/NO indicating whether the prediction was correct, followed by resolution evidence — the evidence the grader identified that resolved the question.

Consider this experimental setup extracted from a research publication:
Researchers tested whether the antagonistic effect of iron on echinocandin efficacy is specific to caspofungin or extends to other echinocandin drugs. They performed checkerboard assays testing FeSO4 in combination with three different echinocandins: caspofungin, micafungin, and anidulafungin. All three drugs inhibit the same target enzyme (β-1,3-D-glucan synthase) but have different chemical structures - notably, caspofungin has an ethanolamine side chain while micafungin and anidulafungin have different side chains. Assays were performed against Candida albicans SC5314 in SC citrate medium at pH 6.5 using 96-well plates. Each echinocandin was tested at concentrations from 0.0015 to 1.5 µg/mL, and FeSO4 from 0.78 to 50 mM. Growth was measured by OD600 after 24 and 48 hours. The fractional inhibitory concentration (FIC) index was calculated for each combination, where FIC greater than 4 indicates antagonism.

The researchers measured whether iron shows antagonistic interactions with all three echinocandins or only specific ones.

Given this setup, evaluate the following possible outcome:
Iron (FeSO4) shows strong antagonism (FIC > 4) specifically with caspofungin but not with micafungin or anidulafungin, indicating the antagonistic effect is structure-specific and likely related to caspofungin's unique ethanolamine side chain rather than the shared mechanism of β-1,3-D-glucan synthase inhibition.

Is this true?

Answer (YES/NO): YES